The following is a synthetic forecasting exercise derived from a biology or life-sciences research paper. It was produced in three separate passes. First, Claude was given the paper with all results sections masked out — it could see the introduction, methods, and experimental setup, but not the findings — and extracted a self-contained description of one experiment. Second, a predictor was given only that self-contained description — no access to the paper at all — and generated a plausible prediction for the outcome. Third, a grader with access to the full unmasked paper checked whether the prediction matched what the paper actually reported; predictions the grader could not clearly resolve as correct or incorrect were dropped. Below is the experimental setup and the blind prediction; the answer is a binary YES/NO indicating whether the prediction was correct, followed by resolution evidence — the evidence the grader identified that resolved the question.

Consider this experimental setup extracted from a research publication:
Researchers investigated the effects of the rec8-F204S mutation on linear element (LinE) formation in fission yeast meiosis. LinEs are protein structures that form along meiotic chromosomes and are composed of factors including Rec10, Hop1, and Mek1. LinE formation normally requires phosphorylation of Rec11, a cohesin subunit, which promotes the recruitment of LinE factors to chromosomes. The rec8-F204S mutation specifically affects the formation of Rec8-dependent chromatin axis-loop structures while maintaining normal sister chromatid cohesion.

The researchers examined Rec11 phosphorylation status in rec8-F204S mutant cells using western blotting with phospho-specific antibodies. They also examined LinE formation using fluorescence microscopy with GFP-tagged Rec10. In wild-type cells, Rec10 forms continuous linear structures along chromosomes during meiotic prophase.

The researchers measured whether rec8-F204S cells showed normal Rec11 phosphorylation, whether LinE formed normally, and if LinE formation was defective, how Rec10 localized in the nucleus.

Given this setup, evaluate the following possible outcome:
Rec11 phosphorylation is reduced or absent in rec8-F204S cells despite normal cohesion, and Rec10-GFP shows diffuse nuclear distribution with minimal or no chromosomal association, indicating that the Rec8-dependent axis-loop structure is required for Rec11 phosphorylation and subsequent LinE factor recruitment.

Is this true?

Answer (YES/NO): NO